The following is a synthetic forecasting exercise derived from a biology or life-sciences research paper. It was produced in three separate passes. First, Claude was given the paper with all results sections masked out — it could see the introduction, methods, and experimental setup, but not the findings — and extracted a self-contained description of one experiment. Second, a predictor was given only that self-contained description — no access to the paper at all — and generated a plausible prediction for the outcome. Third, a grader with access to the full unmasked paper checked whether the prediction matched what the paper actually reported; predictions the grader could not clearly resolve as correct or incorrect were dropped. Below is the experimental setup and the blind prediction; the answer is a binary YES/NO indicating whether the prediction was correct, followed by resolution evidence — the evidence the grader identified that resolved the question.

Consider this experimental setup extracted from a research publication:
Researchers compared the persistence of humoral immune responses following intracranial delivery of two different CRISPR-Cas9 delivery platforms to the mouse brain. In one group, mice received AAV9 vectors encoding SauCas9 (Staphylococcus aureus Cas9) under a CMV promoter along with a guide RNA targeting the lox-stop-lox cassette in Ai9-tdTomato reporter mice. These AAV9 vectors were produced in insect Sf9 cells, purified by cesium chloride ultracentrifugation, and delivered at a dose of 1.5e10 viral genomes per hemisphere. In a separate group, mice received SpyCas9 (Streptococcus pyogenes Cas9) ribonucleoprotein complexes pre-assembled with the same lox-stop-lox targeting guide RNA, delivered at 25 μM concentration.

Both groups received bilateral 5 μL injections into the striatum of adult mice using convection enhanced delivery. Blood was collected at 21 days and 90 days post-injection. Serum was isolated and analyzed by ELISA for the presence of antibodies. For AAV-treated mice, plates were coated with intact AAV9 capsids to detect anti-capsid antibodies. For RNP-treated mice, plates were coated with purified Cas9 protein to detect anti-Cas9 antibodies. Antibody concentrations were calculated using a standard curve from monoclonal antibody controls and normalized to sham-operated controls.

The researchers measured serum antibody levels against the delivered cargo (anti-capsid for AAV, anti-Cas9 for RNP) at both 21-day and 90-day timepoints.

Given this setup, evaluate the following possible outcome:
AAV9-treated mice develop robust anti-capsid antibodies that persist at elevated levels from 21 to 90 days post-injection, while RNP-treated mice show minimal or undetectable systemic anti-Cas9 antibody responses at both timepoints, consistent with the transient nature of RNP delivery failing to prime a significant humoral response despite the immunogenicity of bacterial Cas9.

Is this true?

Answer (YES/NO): NO